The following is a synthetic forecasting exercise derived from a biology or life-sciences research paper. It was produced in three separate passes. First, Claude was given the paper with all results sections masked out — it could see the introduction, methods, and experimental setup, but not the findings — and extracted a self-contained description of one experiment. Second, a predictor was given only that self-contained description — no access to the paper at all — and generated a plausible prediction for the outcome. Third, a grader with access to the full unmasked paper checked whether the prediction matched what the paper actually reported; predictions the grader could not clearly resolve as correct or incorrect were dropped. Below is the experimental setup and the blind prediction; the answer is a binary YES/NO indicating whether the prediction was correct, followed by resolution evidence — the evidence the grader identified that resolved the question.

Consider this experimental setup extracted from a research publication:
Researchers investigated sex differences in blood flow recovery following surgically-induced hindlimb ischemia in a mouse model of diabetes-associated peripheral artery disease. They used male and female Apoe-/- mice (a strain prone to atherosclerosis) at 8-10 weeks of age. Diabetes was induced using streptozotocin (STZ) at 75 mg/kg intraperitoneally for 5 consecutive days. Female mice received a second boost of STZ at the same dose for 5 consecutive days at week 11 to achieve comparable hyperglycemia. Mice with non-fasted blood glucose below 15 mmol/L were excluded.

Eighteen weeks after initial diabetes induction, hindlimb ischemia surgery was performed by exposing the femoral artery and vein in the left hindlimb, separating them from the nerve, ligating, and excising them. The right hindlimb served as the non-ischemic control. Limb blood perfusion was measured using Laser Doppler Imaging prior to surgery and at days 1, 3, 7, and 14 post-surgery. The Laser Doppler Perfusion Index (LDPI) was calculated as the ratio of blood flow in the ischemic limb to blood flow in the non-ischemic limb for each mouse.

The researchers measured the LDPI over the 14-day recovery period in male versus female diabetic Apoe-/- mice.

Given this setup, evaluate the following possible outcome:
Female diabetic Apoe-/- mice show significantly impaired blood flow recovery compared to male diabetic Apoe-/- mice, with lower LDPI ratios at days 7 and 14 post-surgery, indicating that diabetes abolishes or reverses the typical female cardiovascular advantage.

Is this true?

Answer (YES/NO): NO